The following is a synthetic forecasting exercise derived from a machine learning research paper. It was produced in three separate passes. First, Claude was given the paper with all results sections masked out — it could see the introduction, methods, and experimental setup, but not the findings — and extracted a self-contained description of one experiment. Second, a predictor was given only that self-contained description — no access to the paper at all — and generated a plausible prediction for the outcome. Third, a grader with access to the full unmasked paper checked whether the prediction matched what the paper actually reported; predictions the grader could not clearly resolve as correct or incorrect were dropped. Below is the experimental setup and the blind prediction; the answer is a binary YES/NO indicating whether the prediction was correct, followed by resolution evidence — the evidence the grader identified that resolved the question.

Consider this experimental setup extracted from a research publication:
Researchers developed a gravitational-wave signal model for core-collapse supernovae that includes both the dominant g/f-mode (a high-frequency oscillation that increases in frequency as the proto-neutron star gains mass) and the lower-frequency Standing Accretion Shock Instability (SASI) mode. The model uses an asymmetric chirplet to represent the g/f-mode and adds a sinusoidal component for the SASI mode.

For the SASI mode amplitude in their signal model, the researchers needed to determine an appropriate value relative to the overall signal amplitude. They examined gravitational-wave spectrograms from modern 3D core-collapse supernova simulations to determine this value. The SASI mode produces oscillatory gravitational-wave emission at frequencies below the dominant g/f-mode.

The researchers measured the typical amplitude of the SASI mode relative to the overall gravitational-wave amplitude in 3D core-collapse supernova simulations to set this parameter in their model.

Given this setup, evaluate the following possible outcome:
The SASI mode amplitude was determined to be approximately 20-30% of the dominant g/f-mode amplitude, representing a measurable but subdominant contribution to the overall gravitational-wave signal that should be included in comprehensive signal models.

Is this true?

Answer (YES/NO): NO